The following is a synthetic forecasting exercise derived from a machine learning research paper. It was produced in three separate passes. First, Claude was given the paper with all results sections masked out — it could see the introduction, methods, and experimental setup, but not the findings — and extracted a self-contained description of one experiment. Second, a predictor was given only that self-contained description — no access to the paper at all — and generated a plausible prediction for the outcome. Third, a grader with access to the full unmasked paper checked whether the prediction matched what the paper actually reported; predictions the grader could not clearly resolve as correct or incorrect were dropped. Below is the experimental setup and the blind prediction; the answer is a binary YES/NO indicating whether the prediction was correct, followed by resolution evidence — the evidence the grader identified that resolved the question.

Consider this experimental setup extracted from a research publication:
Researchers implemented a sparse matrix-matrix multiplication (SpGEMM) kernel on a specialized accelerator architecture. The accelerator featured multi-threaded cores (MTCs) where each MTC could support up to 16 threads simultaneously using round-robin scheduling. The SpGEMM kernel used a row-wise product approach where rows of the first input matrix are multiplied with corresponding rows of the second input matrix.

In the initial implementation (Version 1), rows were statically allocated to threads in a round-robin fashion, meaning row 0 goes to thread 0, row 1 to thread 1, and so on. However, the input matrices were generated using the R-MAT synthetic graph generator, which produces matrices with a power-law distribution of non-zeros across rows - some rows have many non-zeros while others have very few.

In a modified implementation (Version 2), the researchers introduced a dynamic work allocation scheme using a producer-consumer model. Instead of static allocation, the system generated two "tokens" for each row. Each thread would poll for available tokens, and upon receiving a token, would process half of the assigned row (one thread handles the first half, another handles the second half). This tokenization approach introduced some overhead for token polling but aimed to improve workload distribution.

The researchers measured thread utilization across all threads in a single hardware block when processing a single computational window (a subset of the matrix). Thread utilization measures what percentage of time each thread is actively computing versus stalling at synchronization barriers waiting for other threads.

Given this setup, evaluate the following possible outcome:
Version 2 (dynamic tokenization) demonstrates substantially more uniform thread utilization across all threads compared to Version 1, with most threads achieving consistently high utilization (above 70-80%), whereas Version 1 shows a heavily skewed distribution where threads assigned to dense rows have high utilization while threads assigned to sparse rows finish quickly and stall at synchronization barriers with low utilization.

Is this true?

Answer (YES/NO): YES